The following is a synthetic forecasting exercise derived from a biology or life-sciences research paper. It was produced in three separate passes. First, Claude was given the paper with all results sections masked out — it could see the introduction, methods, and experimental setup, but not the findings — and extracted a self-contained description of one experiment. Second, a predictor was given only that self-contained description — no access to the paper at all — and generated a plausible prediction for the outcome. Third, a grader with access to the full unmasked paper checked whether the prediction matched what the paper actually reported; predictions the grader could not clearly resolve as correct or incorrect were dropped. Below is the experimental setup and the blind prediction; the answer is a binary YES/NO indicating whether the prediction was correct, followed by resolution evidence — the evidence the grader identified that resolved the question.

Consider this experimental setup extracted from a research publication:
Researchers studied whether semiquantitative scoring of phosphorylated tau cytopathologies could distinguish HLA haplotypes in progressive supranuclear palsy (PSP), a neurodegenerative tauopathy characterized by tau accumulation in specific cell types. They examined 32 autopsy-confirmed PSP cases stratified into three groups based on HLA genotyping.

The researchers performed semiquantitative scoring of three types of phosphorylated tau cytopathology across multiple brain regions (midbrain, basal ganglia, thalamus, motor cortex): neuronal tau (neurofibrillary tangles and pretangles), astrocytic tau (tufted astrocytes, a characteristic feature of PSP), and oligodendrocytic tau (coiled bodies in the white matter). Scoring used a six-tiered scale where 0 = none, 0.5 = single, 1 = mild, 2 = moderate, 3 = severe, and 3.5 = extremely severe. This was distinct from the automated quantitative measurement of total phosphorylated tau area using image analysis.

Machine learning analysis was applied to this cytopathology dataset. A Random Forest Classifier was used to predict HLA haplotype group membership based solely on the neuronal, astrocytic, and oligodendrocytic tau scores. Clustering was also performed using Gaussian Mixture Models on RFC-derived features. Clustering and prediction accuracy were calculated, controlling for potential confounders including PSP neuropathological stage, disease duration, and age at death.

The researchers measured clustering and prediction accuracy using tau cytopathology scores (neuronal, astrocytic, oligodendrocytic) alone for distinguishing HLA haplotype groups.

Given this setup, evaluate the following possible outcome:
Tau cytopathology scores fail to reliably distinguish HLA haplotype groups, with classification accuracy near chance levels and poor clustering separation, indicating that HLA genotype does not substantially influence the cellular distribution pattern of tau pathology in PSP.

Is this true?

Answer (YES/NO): NO